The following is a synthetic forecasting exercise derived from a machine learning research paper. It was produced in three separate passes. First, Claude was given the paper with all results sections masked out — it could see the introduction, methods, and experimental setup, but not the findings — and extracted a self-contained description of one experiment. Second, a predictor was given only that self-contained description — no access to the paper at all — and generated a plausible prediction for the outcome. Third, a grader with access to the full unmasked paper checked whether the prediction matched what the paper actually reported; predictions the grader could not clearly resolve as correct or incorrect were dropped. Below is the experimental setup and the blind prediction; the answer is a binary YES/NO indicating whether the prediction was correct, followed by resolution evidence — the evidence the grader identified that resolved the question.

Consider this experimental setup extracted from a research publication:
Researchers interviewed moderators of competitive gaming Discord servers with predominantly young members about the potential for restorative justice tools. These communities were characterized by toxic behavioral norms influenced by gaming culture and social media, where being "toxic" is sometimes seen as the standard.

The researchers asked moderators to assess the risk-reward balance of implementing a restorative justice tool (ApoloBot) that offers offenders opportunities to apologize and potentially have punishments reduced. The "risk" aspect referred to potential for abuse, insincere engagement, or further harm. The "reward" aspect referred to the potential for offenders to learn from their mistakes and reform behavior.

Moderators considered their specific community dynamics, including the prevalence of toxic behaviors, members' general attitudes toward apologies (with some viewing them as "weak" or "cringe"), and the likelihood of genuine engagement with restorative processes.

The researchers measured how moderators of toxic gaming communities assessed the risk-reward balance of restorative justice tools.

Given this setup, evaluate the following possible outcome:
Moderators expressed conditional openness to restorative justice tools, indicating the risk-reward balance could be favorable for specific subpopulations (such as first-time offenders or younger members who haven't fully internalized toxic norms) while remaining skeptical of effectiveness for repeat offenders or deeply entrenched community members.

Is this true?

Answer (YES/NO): NO